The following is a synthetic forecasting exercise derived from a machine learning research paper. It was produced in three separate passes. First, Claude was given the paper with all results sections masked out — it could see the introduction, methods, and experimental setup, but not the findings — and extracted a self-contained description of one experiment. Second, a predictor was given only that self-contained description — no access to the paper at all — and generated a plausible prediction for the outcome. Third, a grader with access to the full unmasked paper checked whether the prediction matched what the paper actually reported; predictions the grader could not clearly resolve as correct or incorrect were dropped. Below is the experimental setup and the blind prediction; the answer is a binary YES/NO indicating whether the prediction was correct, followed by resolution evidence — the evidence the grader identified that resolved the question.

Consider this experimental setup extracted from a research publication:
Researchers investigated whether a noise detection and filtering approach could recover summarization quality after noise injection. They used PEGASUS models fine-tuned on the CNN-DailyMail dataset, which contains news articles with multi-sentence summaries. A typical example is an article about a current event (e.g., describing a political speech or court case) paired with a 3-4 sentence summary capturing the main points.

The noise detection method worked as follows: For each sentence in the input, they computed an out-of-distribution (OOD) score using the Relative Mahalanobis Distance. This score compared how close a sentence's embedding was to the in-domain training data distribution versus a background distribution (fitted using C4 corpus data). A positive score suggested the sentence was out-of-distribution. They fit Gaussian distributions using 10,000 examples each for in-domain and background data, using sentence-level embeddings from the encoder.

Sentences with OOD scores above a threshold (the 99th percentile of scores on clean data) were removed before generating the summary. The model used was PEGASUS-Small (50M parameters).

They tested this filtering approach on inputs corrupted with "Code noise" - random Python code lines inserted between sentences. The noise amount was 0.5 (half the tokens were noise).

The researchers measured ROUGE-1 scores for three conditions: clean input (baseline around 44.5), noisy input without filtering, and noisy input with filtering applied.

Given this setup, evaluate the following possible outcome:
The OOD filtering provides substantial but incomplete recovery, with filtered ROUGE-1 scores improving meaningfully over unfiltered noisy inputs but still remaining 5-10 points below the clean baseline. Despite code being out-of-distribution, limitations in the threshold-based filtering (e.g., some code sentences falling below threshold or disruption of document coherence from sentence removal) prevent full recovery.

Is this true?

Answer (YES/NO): NO